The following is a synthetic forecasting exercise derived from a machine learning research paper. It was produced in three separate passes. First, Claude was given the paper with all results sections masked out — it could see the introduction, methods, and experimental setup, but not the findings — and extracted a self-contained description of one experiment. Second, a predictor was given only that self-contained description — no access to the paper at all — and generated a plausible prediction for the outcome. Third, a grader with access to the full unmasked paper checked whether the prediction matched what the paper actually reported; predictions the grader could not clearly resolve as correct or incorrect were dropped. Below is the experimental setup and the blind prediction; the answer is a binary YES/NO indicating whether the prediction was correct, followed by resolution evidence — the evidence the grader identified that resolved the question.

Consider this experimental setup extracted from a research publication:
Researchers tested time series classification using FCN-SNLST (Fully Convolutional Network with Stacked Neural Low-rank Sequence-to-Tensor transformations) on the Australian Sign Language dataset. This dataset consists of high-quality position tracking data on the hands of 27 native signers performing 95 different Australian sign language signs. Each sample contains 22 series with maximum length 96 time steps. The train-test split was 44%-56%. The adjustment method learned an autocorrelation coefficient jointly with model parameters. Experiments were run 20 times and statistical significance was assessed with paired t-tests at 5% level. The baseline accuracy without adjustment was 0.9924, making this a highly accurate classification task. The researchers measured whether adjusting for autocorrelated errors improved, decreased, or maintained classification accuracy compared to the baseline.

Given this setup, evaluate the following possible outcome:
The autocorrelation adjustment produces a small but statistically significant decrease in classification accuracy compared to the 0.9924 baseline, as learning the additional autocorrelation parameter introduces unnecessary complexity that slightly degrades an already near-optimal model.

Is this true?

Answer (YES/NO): NO